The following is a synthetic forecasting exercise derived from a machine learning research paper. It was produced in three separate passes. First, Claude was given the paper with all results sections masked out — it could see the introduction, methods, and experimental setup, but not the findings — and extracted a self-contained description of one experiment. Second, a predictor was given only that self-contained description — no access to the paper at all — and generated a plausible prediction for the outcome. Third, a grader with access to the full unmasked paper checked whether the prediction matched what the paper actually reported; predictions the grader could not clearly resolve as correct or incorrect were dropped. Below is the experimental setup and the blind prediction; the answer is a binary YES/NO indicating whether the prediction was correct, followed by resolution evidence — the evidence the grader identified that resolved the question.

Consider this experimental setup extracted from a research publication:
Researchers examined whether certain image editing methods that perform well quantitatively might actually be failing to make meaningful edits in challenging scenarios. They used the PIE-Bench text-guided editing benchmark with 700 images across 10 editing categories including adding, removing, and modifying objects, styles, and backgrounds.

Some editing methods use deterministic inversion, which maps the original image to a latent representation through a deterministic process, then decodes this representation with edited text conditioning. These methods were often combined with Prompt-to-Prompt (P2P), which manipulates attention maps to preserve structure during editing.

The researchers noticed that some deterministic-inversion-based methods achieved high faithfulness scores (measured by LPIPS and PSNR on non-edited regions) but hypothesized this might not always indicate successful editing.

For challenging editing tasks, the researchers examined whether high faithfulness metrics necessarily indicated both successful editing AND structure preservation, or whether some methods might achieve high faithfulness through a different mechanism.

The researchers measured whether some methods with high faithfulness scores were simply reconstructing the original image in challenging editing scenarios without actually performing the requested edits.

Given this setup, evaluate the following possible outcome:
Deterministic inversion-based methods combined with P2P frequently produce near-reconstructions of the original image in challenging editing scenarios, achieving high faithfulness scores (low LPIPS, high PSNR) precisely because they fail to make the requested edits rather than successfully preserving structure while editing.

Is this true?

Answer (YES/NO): YES